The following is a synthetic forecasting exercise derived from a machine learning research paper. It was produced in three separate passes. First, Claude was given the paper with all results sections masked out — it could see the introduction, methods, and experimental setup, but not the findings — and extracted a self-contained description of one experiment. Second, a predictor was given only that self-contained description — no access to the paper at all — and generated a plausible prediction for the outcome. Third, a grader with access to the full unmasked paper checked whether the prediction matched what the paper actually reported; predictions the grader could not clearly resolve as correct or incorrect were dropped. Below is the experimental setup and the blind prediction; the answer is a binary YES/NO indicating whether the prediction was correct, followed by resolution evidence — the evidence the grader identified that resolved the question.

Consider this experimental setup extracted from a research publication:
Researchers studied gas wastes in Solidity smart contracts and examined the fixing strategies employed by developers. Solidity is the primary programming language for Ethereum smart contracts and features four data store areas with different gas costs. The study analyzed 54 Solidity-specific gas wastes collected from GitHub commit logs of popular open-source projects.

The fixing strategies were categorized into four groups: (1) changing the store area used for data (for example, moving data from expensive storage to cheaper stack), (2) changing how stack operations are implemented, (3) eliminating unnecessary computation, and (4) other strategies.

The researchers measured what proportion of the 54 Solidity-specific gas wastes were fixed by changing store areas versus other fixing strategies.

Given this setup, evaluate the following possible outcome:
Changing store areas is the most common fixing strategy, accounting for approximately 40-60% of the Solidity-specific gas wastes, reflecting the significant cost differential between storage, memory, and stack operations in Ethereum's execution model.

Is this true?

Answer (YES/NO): YES